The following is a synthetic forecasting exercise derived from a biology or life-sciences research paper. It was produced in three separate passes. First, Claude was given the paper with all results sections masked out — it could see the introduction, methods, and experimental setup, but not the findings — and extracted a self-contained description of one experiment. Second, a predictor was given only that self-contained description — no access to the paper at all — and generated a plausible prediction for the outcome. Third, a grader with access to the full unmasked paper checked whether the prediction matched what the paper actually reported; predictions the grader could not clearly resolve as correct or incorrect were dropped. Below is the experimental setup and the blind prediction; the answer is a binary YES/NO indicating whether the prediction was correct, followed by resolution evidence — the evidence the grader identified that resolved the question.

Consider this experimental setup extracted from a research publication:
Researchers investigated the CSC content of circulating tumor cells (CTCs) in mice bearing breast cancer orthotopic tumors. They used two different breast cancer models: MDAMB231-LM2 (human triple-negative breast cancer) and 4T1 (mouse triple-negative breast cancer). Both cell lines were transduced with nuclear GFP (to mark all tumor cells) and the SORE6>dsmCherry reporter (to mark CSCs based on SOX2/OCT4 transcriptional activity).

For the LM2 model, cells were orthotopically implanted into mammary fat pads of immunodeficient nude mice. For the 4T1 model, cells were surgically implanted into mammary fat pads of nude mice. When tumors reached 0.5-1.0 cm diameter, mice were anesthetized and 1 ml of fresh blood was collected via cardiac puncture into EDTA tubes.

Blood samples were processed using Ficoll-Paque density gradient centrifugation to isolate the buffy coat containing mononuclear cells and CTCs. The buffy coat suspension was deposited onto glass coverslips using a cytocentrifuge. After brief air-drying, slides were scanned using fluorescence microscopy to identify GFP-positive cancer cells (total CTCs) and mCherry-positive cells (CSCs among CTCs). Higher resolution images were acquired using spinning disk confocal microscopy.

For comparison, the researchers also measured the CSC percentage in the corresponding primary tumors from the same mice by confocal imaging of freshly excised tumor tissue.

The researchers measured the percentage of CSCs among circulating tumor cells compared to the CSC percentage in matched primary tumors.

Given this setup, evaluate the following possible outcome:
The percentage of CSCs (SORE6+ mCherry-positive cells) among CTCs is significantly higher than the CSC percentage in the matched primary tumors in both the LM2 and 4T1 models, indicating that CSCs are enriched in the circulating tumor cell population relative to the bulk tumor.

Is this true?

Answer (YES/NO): YES